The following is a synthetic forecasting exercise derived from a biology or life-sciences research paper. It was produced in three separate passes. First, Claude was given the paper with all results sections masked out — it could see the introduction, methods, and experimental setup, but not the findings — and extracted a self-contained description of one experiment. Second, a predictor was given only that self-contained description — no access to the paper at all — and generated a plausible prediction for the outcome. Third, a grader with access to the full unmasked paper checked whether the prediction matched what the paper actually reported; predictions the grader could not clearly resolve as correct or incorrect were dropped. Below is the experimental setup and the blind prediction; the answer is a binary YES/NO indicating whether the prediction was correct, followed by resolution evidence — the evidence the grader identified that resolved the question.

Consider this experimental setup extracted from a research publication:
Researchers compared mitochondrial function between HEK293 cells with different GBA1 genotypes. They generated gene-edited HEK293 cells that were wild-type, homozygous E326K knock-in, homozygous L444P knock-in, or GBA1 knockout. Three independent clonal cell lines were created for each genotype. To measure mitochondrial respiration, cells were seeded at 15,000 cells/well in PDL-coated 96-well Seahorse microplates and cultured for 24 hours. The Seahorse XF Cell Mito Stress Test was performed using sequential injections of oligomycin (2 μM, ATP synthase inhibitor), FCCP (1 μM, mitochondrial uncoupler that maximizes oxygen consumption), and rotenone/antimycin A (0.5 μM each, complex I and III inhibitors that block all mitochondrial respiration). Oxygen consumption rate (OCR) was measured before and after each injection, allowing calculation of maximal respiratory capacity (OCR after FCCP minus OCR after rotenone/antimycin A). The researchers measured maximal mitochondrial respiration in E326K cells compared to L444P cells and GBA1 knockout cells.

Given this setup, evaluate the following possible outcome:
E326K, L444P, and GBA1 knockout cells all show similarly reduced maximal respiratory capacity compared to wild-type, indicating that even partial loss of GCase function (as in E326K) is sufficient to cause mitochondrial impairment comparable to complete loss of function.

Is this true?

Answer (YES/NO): NO